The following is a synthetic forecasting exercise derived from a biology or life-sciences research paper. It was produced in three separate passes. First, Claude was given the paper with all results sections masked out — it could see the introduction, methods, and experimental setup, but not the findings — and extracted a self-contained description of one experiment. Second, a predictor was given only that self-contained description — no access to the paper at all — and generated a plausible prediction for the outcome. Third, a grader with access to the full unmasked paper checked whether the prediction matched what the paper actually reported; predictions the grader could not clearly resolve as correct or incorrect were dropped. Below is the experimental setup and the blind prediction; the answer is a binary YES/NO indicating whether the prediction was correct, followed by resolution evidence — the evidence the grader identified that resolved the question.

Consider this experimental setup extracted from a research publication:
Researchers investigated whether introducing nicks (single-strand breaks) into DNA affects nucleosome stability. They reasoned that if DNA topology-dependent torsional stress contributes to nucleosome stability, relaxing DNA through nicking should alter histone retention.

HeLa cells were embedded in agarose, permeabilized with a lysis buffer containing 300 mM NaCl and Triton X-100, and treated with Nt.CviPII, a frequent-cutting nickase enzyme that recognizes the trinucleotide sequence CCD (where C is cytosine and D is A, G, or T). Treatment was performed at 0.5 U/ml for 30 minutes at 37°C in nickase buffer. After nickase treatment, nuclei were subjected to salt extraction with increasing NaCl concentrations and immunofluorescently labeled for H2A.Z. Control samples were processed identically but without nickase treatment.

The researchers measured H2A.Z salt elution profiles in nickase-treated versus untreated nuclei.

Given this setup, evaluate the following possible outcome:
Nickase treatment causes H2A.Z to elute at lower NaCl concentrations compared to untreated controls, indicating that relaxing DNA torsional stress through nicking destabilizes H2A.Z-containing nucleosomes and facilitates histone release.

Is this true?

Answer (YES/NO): YES